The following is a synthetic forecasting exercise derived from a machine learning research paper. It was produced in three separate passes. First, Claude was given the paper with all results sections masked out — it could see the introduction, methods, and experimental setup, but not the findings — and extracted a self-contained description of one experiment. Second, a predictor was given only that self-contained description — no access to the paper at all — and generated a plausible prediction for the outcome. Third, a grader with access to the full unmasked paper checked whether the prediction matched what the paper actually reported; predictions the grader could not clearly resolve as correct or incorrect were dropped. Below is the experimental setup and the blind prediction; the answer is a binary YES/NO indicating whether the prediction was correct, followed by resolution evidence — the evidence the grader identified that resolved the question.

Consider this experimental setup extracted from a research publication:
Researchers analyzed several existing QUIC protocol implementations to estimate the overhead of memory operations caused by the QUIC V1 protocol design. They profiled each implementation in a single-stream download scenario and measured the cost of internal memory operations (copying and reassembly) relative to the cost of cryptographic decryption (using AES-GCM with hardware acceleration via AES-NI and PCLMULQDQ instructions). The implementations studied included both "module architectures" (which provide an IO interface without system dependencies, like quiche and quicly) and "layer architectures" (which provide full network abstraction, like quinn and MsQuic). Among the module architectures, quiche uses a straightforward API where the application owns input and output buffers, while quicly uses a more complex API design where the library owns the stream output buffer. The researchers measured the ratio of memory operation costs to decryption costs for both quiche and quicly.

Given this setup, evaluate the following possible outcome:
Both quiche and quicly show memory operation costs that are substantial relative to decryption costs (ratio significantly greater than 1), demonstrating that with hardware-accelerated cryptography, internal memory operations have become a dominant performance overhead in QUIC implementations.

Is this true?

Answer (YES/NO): NO